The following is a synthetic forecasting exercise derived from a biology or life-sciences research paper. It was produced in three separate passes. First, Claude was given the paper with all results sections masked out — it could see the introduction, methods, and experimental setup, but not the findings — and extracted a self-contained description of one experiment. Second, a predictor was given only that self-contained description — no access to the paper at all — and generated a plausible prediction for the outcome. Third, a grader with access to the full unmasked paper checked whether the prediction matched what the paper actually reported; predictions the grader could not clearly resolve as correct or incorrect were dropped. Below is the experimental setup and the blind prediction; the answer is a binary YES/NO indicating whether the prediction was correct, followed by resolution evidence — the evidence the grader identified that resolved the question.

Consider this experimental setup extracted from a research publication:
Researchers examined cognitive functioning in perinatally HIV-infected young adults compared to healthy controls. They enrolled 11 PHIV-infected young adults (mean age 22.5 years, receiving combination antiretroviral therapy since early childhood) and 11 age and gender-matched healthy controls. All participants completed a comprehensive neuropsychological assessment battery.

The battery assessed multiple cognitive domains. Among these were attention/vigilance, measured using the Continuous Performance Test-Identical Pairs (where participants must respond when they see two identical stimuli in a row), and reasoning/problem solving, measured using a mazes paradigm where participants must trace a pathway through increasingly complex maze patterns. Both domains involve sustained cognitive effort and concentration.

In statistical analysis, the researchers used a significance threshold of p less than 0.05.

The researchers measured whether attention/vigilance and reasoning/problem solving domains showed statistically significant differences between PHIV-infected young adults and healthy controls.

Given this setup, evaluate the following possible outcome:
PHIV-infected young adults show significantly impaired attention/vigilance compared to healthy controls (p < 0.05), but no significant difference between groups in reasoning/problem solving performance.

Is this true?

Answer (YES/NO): NO